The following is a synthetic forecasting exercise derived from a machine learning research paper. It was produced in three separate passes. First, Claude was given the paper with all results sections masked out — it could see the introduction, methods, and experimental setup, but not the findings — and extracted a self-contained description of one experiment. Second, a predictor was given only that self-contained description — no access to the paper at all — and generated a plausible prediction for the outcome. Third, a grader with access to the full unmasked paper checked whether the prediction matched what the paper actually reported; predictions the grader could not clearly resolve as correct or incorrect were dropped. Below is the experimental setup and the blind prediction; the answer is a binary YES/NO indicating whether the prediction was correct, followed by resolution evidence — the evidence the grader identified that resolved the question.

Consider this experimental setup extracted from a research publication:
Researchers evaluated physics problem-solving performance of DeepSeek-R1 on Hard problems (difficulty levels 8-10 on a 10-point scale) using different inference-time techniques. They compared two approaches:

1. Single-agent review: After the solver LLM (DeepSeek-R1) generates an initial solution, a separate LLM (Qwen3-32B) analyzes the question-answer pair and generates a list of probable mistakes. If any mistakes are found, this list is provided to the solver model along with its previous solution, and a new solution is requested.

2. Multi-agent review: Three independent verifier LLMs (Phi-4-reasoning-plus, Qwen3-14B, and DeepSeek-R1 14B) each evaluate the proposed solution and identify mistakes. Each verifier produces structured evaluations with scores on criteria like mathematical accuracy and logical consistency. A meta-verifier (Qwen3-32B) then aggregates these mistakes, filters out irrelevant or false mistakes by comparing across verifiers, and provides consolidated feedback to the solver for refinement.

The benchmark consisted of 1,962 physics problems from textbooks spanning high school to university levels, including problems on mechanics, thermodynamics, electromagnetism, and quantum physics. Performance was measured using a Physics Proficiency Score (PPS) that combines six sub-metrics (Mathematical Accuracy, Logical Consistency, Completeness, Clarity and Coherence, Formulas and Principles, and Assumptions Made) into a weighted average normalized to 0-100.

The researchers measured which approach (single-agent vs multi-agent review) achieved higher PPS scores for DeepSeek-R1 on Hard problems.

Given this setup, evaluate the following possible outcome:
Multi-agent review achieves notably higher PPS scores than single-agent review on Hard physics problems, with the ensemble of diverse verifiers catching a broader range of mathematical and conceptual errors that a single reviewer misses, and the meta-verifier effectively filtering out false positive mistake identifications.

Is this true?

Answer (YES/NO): NO